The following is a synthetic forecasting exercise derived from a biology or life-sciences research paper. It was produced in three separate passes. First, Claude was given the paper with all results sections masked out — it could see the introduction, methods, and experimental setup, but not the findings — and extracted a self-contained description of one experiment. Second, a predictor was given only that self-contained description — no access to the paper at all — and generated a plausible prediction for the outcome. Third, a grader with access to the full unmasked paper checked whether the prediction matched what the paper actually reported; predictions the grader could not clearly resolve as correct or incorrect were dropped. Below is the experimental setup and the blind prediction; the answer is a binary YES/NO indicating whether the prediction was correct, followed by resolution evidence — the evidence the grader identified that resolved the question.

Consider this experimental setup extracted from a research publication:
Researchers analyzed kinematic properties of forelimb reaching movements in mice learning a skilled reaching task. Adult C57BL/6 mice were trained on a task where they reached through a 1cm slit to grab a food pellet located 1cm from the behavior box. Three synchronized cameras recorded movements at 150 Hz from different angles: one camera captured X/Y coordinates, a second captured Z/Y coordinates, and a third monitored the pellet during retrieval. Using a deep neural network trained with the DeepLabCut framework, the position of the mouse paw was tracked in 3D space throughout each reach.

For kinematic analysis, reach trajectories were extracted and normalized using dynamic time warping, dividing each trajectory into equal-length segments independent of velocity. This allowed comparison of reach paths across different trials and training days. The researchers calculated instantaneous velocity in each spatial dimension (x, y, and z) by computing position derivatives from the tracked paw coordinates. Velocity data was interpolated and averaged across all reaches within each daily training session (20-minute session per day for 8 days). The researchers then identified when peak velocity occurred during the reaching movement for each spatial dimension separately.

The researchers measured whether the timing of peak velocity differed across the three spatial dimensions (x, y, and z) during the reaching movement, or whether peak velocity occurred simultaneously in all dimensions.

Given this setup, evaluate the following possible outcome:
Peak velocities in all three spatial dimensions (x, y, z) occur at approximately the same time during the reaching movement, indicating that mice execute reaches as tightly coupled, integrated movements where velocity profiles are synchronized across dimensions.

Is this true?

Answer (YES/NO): NO